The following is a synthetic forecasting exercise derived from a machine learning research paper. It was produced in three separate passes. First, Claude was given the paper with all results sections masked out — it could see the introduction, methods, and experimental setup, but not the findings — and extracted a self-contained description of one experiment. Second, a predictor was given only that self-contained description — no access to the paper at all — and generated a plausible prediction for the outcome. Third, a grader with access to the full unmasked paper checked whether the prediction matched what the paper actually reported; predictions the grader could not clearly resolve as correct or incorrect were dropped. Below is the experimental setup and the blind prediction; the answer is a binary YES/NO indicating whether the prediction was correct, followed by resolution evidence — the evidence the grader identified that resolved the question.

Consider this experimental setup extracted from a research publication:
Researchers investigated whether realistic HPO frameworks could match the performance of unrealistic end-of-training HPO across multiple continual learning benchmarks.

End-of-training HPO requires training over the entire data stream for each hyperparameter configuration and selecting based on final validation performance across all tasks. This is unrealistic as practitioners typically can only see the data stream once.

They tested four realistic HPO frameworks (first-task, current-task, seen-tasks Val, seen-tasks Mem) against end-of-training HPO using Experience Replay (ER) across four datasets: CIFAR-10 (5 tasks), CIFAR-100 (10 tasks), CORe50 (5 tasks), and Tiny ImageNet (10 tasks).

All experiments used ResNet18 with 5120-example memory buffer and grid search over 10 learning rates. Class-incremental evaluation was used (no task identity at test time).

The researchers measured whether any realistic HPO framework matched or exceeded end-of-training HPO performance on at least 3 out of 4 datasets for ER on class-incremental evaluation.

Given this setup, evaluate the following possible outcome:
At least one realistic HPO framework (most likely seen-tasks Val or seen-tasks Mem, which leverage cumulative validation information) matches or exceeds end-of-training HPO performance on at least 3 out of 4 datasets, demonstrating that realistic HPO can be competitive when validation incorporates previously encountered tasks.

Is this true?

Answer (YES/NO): YES